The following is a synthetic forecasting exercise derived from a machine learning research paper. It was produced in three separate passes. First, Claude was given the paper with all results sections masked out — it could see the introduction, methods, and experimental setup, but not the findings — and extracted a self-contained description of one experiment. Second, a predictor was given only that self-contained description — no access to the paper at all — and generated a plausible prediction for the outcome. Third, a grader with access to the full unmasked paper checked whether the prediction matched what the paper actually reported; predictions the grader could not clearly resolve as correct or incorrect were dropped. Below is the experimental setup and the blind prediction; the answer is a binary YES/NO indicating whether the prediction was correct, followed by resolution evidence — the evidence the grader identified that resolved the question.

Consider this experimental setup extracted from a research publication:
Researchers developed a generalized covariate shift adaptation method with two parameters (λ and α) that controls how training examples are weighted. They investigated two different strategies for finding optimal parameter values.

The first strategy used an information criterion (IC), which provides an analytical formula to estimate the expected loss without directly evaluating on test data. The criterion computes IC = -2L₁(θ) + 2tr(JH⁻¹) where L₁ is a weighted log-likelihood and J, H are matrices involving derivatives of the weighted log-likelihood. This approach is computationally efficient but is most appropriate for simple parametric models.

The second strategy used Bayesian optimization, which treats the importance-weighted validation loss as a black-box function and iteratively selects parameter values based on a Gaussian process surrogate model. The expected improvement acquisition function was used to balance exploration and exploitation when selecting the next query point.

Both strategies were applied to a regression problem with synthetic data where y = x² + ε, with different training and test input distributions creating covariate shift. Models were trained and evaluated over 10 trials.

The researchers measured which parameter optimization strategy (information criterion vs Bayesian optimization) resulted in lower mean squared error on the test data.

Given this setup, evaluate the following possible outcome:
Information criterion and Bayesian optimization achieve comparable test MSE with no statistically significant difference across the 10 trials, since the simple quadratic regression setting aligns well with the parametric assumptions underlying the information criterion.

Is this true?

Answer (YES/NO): YES